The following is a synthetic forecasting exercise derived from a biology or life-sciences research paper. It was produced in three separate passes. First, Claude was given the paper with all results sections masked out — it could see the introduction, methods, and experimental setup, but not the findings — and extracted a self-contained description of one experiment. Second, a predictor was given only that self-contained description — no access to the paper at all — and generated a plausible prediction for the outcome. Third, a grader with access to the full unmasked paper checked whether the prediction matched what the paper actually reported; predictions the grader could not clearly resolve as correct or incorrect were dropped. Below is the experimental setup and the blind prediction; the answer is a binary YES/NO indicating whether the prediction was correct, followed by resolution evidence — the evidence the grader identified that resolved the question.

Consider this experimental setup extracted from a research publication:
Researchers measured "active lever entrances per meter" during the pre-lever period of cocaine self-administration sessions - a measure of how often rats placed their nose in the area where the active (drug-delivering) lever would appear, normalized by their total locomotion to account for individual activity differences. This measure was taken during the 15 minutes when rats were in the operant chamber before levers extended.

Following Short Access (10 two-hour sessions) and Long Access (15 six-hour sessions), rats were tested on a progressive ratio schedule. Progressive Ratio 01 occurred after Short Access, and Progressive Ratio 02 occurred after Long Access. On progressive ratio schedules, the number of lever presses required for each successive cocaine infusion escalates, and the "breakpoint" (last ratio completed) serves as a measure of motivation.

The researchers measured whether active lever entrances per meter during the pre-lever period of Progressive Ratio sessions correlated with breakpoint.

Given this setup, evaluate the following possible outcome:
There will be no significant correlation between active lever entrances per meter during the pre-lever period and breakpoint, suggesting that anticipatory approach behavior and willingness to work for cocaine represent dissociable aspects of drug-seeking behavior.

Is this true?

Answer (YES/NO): NO